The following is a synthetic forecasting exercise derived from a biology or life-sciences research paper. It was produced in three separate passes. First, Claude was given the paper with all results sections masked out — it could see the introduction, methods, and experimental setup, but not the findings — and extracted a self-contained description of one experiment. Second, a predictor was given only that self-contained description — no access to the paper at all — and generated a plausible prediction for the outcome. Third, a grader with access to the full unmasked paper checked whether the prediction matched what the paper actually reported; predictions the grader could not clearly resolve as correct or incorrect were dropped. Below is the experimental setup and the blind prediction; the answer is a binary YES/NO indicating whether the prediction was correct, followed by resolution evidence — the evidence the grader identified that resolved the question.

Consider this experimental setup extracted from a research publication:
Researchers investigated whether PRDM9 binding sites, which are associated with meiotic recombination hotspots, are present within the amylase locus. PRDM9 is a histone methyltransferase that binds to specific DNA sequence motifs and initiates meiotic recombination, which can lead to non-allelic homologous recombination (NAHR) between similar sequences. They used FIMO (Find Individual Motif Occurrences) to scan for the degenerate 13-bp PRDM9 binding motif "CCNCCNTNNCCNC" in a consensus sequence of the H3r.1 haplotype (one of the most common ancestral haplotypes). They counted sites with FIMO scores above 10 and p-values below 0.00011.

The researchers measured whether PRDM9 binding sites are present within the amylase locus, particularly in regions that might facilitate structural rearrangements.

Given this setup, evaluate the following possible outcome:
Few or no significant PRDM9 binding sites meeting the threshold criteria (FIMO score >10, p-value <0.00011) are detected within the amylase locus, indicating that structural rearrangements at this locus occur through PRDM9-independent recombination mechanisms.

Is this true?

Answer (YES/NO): NO